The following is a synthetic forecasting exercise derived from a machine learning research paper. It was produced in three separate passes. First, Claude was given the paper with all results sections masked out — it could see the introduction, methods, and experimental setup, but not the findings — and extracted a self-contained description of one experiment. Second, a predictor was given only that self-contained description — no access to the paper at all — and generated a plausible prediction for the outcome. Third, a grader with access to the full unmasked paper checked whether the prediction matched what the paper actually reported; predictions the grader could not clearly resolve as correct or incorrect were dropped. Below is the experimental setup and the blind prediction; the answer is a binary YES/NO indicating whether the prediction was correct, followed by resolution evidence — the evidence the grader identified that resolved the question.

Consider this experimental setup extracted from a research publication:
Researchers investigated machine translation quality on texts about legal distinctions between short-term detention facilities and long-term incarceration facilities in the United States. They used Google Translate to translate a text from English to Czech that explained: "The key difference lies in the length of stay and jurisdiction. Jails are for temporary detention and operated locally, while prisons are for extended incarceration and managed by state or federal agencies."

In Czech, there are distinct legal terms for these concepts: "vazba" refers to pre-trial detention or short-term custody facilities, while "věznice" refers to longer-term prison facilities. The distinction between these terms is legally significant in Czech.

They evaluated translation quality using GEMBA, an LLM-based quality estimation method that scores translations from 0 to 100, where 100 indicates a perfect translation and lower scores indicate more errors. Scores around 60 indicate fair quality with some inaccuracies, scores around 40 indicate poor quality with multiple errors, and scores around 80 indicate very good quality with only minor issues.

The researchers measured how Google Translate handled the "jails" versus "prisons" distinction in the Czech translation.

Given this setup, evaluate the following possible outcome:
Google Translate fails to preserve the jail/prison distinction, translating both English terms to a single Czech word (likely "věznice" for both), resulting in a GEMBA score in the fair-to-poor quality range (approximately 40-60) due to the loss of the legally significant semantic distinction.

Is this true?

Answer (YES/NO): YES